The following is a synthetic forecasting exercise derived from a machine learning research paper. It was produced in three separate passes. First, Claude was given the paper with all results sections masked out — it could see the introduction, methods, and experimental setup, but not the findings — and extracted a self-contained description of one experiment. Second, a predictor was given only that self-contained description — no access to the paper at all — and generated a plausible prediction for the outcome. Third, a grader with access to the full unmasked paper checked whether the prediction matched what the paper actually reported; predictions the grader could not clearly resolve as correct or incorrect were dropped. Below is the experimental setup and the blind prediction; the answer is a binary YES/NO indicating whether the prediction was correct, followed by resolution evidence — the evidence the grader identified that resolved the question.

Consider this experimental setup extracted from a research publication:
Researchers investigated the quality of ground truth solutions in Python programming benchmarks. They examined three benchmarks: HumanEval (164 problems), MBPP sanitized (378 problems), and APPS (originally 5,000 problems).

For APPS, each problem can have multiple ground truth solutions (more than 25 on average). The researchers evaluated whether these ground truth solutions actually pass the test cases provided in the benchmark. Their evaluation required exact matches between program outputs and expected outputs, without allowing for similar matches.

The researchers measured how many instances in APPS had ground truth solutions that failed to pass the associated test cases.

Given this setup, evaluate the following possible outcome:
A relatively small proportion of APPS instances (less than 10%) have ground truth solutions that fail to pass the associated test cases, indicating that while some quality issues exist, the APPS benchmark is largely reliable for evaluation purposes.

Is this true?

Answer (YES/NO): NO